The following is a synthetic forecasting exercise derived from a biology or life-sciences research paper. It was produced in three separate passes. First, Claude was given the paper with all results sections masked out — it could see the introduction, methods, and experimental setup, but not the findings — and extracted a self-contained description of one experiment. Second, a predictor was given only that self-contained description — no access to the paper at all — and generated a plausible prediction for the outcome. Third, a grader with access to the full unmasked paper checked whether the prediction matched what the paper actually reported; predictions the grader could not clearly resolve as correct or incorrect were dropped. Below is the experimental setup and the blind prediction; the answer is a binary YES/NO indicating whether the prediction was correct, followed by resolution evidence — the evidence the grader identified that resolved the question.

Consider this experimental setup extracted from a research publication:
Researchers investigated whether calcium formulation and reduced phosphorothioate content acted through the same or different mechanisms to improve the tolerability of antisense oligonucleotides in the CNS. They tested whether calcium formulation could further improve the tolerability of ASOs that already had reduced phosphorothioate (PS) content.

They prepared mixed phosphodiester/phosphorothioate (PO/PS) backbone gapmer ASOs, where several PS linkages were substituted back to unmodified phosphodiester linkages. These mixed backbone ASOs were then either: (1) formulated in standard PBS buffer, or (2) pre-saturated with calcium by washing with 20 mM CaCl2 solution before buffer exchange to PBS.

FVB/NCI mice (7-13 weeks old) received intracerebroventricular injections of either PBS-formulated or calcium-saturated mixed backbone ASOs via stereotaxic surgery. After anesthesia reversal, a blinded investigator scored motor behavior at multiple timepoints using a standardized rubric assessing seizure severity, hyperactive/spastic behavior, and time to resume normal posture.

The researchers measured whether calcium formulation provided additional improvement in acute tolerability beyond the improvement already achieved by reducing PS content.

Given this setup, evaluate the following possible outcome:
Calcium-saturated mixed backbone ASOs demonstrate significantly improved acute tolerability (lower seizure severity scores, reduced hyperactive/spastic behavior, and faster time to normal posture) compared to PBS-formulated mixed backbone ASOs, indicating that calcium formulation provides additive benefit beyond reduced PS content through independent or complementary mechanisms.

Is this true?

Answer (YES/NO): YES